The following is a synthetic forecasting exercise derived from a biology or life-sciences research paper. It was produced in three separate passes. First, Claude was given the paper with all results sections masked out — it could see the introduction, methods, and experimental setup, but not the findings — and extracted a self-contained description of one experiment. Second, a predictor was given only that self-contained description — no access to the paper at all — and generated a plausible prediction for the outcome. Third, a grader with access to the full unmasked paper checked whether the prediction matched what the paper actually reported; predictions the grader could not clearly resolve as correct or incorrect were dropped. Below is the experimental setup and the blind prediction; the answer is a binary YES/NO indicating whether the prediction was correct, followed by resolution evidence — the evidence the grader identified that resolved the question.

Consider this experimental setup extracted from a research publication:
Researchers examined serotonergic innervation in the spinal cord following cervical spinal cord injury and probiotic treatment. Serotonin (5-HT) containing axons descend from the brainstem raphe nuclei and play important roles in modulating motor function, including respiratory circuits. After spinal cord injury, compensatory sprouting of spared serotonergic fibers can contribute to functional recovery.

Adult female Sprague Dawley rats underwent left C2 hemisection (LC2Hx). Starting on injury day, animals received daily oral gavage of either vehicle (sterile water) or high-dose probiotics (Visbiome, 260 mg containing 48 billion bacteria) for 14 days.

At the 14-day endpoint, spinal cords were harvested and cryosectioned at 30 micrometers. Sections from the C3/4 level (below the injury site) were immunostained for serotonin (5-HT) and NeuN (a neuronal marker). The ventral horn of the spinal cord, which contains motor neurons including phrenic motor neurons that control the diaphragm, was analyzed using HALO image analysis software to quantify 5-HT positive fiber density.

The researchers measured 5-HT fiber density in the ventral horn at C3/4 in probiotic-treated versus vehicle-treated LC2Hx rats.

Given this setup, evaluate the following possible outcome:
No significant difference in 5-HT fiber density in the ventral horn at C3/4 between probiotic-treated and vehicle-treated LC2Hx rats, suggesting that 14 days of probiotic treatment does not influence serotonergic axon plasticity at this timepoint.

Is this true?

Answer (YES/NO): YES